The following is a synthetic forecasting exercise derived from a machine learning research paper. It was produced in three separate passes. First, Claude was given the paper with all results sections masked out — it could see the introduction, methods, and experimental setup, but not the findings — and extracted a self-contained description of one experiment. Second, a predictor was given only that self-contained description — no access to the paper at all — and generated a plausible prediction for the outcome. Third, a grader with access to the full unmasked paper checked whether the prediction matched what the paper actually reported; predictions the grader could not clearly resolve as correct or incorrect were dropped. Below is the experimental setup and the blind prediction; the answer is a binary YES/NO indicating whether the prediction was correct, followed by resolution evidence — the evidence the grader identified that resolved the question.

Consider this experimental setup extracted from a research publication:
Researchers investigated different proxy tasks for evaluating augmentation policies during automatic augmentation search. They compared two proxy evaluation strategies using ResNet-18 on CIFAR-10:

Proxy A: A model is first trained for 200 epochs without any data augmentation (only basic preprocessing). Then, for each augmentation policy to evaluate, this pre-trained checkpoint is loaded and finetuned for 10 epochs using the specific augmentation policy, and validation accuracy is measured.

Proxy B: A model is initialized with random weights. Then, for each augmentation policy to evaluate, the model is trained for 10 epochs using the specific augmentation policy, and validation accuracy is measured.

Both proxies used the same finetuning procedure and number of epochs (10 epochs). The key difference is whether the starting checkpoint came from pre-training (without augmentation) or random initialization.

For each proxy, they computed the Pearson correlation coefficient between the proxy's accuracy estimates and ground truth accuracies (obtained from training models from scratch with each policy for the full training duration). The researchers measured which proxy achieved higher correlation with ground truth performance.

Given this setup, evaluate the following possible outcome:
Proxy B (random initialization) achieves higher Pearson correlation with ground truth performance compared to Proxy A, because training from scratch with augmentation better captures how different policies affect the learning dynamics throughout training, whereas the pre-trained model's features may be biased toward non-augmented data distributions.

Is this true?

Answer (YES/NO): NO